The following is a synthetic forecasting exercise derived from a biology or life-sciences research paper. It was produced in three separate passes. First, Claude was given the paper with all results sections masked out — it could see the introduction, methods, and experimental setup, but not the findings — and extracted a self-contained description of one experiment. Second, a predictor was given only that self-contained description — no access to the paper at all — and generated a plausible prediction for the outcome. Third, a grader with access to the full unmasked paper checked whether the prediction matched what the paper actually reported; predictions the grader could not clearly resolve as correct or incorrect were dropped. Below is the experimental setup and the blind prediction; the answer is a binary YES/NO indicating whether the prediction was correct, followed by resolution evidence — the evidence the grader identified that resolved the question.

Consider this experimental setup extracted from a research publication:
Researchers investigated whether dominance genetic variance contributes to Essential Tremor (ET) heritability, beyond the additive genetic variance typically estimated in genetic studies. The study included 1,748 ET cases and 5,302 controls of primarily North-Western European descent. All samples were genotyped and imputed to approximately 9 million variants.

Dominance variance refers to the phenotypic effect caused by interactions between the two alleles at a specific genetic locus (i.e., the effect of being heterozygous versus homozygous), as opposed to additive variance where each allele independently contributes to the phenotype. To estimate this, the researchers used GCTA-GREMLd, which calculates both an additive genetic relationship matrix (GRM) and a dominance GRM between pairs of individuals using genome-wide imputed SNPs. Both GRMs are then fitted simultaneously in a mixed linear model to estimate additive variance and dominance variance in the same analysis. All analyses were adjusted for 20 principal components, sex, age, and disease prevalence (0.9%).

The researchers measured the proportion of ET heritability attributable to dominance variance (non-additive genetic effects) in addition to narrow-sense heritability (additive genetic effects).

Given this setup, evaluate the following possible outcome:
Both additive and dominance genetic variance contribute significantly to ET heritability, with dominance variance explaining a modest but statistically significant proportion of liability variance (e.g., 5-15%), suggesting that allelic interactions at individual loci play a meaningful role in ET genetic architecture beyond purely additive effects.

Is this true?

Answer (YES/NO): NO